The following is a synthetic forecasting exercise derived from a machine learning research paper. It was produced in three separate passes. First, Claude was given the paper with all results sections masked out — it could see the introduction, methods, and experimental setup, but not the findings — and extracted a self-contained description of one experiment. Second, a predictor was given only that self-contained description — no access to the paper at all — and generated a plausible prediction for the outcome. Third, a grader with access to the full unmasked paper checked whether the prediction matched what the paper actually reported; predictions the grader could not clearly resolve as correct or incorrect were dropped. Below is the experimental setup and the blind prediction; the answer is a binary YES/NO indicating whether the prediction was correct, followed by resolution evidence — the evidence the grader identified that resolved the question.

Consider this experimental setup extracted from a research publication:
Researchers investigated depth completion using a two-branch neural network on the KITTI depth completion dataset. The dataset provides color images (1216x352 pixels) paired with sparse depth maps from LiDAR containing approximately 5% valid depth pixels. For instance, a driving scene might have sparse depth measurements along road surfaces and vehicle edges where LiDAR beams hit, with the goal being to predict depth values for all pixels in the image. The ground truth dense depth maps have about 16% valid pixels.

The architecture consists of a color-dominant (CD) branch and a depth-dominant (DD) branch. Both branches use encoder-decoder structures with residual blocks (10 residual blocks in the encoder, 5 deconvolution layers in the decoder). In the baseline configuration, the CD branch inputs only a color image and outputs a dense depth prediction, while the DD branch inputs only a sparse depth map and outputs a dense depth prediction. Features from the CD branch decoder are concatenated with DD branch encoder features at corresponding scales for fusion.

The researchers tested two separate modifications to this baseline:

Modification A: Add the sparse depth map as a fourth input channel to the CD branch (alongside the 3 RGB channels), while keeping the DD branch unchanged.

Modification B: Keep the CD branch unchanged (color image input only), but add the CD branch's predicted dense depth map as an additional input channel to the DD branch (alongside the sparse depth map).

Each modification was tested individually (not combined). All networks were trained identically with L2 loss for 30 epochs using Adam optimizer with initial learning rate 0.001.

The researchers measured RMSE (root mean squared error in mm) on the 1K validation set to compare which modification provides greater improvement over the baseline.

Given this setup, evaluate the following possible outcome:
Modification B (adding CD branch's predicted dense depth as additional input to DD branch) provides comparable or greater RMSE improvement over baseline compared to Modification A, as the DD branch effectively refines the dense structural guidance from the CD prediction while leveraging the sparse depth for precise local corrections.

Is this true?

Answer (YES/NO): YES